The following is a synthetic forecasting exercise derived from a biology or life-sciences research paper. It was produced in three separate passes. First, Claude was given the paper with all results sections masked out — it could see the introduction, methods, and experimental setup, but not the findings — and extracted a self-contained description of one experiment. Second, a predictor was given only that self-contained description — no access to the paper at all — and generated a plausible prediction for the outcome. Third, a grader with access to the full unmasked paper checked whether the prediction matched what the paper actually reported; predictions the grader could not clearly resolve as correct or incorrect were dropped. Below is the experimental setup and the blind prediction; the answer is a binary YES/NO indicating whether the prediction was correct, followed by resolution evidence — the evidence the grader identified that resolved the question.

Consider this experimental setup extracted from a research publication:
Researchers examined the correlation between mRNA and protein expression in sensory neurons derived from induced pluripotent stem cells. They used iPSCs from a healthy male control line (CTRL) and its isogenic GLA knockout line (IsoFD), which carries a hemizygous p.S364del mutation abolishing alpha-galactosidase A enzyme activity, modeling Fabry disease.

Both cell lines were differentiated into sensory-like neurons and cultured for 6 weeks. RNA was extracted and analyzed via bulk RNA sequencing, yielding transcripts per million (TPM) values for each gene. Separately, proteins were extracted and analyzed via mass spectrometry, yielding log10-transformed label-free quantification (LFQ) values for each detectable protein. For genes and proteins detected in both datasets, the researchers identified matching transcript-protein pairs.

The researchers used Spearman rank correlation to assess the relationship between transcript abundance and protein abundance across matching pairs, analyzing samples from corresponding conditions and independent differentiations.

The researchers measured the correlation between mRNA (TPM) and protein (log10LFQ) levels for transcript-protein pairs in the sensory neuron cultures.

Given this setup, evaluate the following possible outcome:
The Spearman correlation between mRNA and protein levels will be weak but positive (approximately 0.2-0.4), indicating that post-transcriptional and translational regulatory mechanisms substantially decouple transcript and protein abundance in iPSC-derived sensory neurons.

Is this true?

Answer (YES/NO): NO